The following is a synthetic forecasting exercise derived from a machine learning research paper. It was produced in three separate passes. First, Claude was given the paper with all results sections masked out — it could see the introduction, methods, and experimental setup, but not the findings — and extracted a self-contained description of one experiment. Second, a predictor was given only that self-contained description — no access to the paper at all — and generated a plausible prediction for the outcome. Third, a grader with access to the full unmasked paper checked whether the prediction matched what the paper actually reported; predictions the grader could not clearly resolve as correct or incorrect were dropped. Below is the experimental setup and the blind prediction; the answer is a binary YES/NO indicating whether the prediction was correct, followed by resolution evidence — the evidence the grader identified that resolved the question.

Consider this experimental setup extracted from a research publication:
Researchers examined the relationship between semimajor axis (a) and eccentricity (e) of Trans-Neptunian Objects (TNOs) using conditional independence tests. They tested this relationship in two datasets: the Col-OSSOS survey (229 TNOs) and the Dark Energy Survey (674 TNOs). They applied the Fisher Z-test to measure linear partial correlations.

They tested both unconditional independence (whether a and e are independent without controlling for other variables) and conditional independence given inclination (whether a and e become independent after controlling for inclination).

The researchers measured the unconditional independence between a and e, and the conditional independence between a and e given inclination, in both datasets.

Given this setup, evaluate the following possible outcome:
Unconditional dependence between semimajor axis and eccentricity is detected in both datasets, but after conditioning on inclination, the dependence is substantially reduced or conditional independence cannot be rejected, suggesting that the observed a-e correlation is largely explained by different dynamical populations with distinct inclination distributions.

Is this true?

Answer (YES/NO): NO